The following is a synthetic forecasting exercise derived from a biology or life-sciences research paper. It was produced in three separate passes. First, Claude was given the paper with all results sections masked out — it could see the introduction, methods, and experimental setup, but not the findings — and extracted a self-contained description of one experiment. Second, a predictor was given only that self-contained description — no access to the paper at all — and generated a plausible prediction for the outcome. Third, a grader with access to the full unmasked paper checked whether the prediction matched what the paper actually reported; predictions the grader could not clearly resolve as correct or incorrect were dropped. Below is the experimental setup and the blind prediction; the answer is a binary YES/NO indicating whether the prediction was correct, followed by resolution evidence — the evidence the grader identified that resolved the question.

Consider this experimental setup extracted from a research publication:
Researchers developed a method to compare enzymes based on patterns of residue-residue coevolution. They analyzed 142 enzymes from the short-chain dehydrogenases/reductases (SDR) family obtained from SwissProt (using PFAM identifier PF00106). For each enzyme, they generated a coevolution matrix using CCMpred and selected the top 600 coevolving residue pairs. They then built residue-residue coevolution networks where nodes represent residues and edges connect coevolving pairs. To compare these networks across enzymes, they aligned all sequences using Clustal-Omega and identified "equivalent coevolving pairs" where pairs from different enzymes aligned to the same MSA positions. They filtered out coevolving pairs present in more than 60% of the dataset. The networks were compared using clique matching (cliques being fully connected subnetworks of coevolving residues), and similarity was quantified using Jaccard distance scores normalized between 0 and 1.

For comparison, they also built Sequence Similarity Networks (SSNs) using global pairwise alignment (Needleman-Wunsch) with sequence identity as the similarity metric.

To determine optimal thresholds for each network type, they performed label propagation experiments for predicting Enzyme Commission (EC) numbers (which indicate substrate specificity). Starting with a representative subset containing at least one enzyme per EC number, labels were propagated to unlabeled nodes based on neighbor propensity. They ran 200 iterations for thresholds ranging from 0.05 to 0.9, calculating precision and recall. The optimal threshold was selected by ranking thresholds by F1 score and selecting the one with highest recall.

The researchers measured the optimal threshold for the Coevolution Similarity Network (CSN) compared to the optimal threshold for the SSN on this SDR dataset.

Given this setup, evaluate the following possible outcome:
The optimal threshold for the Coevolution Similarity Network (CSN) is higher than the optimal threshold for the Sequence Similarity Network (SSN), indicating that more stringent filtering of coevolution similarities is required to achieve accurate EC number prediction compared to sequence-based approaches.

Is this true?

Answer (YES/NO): YES